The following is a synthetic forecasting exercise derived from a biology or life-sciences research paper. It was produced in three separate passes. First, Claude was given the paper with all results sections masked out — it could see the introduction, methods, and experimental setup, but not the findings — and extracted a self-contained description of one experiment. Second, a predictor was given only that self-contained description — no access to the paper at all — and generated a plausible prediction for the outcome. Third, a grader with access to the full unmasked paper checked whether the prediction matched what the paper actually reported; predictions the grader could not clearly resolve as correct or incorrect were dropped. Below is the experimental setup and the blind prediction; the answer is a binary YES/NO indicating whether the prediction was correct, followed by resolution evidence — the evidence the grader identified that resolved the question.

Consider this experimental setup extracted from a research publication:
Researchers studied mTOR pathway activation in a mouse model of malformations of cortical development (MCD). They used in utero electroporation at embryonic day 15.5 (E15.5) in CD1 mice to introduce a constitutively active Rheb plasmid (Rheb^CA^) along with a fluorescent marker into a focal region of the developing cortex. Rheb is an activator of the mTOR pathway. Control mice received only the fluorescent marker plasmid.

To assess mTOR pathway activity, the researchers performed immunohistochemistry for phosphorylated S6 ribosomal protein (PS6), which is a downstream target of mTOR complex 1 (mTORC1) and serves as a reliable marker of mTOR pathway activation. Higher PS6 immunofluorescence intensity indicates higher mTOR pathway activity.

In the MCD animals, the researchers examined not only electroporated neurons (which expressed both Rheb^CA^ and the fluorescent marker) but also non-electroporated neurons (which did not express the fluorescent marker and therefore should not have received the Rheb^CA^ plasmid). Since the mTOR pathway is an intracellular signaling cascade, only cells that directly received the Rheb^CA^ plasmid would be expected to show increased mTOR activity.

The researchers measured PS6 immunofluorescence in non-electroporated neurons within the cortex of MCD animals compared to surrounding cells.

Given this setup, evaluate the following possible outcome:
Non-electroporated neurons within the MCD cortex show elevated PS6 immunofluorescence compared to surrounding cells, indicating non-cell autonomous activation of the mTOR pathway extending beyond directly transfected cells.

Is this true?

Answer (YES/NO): YES